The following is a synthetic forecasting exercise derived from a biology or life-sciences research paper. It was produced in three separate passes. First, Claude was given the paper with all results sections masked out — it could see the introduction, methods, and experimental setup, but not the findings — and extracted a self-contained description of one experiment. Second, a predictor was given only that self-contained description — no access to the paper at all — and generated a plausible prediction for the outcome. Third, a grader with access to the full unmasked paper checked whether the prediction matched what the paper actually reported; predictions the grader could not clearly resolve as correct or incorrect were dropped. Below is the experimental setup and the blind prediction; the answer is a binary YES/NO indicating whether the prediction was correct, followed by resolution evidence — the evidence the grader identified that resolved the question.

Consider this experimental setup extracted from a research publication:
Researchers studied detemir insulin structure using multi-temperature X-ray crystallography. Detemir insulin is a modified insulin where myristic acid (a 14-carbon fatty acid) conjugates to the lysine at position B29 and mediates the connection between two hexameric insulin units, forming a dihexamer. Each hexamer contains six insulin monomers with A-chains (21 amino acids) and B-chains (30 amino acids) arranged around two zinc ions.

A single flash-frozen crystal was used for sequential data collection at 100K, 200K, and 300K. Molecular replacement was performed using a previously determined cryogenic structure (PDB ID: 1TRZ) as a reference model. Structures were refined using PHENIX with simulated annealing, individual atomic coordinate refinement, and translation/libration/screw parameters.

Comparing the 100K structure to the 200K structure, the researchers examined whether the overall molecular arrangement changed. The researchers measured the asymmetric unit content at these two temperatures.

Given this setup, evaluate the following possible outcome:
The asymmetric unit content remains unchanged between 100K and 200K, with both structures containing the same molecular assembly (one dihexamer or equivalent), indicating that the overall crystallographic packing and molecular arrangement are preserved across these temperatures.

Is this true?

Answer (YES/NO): NO